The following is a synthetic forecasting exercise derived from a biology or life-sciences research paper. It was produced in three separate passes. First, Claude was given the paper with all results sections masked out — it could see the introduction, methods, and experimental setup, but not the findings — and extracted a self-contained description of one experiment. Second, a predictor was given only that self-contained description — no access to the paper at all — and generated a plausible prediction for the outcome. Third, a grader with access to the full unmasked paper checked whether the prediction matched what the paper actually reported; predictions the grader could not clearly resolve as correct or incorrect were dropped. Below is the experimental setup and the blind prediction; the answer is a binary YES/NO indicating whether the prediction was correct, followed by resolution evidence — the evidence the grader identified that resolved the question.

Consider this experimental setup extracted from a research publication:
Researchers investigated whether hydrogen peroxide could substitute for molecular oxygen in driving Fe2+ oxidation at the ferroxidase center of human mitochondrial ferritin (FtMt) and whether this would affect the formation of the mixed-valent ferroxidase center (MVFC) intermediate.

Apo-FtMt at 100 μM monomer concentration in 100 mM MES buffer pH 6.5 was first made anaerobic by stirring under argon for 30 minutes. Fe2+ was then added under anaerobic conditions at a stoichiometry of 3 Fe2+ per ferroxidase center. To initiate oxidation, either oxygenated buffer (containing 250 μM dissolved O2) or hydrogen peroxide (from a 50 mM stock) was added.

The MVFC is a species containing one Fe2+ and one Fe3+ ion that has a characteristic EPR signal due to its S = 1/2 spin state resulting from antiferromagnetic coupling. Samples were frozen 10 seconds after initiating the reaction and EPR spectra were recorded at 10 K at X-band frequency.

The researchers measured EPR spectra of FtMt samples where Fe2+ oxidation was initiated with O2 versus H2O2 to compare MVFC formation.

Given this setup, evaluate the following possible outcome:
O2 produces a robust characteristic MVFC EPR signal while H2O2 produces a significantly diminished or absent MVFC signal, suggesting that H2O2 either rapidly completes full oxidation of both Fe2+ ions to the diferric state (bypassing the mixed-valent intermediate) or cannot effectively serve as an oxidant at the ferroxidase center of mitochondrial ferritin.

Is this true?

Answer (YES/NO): NO